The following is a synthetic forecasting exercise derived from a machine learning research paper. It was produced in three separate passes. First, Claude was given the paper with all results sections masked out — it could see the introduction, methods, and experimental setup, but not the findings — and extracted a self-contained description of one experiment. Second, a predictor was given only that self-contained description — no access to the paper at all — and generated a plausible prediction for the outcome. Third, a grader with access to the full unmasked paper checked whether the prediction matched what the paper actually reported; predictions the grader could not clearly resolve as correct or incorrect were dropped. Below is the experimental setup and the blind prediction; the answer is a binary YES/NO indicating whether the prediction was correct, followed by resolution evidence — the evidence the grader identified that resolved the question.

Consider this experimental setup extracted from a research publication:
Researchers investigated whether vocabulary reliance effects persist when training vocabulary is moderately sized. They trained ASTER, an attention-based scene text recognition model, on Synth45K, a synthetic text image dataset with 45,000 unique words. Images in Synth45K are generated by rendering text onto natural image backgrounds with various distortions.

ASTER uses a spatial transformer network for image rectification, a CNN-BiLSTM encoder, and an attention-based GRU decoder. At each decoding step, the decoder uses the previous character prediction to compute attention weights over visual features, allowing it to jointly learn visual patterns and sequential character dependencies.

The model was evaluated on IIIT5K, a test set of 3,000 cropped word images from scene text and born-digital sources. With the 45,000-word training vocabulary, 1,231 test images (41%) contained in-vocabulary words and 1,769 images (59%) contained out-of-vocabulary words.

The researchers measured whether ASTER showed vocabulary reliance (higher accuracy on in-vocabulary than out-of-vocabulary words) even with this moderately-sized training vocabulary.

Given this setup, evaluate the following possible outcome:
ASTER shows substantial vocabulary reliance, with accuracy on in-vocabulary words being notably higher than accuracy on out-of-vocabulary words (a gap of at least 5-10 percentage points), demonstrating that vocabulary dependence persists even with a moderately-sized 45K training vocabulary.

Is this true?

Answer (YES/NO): YES